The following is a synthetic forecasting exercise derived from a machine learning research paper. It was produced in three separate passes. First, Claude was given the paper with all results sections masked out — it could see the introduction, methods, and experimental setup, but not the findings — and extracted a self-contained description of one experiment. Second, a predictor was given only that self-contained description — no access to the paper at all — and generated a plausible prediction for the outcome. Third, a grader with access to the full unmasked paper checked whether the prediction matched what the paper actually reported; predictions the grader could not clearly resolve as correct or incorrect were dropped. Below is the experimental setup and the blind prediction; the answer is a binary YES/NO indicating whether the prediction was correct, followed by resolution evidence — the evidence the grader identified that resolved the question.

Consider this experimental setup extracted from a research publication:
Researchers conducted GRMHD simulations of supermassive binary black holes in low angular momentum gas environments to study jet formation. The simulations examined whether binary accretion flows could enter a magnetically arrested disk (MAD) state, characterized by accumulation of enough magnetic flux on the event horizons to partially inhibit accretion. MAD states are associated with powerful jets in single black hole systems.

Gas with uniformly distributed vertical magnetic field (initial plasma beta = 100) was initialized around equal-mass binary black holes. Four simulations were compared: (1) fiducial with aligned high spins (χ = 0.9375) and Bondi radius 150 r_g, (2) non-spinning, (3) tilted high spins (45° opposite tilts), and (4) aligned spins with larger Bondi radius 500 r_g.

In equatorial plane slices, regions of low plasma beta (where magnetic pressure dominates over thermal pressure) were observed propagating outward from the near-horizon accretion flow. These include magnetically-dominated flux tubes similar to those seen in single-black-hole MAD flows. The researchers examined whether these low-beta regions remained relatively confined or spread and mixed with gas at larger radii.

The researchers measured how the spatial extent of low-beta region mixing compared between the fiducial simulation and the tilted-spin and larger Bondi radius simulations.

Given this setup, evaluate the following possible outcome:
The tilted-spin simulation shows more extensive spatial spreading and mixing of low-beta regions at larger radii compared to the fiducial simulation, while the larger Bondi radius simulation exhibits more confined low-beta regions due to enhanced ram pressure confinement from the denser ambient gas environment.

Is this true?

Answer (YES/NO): NO